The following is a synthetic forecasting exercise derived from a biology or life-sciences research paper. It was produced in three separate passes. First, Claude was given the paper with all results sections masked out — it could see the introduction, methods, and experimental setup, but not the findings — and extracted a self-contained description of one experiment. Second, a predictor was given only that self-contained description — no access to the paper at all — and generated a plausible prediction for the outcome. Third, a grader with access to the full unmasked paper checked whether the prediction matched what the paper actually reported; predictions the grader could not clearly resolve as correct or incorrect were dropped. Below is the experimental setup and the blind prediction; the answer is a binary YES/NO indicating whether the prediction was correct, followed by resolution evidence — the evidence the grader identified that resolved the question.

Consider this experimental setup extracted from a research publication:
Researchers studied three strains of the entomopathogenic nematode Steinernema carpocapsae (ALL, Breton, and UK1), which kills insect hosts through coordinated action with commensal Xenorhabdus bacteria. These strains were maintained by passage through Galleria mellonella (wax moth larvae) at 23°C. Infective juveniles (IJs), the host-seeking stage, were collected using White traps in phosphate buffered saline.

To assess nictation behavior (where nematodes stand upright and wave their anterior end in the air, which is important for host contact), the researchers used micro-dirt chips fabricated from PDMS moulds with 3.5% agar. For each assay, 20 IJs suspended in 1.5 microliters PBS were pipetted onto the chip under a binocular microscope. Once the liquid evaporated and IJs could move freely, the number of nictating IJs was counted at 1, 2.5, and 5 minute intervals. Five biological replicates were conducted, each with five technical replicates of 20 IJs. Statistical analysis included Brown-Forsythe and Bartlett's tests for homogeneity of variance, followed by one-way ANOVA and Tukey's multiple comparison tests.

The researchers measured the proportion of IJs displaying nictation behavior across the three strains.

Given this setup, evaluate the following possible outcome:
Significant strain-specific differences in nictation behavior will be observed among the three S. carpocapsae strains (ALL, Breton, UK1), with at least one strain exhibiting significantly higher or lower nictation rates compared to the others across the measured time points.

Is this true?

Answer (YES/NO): YES